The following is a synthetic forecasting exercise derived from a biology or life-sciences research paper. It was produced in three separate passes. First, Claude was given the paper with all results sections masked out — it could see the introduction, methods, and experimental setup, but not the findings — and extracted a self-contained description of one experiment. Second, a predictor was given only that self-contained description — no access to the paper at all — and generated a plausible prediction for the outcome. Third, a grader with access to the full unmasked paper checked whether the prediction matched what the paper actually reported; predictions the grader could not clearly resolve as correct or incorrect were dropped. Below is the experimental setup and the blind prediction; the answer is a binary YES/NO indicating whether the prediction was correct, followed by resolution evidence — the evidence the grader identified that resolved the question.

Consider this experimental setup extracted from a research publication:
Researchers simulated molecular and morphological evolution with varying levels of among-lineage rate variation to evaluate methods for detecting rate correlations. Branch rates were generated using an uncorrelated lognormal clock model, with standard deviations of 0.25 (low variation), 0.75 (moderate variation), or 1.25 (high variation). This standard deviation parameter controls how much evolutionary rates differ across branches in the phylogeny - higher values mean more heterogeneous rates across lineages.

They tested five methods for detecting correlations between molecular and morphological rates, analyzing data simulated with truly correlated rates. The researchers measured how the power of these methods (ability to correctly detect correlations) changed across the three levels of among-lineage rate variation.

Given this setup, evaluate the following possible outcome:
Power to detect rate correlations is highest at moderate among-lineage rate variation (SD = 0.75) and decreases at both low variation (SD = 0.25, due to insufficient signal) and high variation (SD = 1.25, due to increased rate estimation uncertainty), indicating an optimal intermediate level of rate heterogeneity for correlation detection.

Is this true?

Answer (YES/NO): NO